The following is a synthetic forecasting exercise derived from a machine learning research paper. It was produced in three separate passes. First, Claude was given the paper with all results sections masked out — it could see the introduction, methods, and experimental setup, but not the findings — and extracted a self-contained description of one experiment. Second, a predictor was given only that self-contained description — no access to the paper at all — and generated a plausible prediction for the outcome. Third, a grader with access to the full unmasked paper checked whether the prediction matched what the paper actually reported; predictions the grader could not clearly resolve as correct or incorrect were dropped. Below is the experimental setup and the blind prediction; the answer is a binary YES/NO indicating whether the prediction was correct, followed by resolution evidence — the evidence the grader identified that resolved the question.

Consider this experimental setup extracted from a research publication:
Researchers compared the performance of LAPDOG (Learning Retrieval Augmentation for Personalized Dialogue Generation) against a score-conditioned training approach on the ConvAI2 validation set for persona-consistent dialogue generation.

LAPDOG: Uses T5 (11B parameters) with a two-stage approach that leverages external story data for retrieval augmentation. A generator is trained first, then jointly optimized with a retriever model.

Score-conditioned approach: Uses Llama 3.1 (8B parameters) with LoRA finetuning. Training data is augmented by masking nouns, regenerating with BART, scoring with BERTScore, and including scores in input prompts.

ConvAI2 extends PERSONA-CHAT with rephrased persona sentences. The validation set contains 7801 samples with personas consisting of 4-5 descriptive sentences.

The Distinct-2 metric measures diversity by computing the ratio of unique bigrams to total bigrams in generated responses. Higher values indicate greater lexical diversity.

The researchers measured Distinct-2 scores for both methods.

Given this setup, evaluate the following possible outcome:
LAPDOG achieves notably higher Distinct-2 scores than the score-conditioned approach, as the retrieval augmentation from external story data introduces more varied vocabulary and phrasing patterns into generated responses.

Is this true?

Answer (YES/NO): YES